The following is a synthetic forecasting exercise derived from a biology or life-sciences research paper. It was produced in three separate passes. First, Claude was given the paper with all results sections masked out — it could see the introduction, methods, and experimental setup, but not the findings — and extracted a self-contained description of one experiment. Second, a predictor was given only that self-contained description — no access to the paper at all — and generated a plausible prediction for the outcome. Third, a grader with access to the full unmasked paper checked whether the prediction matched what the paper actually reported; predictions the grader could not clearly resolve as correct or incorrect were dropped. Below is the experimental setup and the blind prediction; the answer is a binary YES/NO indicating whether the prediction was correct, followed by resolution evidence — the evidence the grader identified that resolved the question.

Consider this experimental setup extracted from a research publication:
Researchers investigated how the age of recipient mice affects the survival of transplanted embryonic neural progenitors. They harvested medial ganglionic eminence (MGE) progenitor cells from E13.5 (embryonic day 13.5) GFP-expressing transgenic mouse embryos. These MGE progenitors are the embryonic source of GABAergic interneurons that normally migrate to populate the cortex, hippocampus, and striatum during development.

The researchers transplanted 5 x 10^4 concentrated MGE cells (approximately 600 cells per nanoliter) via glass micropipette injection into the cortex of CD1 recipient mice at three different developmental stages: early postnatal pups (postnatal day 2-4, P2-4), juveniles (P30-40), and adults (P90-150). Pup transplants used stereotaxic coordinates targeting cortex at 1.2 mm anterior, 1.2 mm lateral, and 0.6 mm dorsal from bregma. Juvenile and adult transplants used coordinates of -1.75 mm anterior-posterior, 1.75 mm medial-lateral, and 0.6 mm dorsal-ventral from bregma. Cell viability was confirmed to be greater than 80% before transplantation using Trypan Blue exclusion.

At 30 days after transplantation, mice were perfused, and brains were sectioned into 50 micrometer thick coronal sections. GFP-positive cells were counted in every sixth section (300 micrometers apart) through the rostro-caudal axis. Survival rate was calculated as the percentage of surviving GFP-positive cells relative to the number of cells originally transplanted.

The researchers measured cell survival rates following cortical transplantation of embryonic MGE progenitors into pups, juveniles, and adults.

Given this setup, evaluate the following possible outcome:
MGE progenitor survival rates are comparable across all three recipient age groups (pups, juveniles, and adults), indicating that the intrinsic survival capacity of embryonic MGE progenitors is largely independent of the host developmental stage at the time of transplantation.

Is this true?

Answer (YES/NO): NO